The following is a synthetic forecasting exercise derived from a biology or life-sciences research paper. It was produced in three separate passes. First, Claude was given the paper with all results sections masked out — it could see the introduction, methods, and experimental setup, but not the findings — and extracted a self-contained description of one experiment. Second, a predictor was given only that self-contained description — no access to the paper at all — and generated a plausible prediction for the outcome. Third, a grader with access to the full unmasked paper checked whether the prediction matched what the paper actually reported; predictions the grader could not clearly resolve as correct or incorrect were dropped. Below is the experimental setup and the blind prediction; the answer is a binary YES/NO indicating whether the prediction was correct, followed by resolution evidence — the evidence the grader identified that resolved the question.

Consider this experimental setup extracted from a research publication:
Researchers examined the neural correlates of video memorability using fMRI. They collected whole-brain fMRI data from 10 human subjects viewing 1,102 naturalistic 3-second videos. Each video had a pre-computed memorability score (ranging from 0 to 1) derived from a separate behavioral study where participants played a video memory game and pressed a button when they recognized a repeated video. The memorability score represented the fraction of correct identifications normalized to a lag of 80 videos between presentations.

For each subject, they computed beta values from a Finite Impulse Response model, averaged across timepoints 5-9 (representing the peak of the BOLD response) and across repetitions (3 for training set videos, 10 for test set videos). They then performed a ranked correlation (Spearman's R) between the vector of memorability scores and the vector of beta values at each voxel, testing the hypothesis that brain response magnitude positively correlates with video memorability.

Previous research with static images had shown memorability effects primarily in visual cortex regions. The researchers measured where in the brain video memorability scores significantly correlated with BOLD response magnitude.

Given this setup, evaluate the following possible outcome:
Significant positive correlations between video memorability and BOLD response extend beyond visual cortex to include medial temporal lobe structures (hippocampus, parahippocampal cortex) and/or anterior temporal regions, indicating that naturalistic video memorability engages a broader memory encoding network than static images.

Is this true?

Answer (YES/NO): NO